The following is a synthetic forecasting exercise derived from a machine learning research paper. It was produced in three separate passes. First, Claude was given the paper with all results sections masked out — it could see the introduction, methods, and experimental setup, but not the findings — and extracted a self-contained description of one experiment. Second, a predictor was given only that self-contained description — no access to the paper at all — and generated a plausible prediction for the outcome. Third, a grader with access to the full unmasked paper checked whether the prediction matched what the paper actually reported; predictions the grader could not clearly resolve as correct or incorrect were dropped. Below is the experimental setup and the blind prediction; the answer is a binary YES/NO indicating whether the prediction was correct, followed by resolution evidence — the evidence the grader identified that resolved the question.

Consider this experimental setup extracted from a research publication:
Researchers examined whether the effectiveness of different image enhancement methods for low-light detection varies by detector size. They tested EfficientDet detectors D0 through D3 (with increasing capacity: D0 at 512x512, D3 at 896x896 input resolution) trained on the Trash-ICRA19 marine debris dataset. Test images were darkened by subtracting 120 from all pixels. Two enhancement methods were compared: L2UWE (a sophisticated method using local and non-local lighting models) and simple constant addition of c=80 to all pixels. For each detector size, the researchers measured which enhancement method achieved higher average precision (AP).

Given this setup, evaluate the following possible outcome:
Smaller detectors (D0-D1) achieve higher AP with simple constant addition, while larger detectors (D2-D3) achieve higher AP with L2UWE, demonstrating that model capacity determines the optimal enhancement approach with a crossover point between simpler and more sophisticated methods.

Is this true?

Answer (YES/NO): NO